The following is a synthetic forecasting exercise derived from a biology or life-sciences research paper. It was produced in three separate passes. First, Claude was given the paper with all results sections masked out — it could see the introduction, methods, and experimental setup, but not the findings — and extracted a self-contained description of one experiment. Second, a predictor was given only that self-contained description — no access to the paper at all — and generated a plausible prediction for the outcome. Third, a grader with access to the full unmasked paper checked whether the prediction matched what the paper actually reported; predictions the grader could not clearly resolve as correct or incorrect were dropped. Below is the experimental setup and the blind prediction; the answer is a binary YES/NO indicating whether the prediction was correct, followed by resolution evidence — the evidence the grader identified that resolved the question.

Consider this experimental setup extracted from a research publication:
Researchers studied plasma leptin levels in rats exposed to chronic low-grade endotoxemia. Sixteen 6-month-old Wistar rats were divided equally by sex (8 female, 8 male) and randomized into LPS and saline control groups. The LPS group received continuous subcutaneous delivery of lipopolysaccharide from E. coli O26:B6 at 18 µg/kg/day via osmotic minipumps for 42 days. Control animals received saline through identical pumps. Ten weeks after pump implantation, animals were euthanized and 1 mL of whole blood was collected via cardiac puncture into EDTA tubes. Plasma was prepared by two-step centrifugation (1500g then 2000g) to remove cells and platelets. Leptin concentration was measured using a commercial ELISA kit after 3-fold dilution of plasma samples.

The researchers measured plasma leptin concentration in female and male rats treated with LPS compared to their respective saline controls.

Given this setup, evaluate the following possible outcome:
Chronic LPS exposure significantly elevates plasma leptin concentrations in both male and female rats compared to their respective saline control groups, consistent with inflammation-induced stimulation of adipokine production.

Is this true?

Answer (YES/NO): NO